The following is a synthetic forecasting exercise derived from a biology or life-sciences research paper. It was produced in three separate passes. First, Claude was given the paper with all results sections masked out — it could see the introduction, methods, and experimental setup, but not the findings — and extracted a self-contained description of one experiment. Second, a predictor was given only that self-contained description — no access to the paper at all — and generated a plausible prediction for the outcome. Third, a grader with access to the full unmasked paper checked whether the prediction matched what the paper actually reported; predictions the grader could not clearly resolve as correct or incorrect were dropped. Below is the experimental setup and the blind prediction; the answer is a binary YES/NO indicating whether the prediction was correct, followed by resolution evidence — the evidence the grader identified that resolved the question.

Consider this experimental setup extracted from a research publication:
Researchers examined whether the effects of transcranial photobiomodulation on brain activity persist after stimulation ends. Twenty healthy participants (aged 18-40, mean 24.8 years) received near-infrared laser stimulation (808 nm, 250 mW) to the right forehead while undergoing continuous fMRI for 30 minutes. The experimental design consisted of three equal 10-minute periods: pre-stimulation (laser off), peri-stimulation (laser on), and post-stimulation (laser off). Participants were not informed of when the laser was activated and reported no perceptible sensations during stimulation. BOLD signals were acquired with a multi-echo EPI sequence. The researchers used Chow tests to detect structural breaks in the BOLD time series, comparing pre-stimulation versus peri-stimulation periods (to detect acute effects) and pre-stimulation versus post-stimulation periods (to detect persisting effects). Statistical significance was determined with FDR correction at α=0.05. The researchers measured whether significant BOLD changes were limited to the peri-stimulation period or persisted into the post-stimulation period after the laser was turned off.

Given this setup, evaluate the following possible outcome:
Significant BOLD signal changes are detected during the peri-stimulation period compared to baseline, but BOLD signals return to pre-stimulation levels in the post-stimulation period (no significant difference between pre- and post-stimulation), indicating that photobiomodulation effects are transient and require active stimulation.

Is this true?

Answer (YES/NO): NO